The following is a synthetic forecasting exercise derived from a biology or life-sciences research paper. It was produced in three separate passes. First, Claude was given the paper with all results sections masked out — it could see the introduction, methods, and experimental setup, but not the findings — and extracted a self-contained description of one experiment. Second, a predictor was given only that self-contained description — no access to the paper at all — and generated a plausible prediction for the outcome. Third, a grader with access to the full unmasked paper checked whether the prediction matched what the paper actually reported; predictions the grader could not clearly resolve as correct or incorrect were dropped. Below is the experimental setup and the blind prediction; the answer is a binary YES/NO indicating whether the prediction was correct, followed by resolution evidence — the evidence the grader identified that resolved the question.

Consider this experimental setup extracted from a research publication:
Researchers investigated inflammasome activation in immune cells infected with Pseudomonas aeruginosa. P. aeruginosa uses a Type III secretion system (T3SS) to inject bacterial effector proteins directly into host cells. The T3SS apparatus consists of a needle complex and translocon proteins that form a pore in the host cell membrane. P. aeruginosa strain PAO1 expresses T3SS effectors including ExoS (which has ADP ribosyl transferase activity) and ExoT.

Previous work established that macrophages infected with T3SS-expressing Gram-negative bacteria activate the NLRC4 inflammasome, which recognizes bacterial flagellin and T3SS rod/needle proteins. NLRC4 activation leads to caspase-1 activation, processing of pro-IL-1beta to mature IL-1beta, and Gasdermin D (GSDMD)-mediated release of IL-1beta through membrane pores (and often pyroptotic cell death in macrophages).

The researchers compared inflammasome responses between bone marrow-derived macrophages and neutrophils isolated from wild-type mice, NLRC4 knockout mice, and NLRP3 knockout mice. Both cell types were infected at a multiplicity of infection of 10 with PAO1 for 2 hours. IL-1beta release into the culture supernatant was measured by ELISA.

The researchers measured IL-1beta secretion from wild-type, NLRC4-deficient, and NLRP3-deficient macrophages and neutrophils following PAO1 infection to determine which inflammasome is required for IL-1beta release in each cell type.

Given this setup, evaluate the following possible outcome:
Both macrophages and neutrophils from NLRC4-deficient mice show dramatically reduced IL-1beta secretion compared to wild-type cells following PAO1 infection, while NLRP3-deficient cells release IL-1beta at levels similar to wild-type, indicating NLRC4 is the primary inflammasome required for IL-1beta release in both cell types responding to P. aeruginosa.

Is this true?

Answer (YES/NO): NO